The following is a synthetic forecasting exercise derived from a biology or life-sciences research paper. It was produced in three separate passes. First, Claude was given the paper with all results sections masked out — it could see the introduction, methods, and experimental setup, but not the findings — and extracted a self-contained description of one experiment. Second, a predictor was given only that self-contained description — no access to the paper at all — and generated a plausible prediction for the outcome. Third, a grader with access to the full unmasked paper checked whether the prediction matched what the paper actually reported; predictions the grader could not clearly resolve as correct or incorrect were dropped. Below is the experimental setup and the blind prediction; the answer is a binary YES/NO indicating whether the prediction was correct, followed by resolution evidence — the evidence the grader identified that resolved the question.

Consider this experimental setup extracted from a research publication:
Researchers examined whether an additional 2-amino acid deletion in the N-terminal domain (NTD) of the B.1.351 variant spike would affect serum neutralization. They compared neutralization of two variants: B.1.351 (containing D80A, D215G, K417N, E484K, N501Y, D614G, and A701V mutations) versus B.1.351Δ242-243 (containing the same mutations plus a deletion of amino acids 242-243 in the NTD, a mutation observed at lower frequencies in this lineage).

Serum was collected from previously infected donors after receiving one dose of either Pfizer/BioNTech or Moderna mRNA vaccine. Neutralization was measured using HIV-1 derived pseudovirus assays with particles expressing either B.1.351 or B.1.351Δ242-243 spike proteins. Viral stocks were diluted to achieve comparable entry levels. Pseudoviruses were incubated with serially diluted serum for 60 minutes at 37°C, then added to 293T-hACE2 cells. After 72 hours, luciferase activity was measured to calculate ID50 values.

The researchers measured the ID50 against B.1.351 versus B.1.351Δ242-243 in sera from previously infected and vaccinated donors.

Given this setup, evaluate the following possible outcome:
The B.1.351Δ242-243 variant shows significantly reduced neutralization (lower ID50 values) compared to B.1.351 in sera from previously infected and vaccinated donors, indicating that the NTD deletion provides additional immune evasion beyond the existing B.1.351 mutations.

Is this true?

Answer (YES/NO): YES